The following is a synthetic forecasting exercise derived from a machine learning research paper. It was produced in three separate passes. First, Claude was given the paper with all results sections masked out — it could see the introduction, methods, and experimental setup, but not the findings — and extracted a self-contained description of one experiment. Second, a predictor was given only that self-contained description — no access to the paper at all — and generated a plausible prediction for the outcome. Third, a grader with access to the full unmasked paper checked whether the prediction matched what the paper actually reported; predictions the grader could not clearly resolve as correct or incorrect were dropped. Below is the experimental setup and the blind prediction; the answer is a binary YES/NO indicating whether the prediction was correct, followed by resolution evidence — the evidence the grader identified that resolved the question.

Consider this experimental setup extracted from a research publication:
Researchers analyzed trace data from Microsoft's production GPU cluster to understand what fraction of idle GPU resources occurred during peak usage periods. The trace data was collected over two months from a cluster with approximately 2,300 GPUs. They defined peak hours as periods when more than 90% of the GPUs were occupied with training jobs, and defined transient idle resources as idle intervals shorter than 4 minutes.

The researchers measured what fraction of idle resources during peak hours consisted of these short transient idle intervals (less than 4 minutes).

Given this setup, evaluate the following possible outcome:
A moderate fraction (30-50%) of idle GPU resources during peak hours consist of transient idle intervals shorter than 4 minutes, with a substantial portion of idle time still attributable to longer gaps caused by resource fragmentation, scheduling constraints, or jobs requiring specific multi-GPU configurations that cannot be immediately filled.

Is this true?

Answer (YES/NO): YES